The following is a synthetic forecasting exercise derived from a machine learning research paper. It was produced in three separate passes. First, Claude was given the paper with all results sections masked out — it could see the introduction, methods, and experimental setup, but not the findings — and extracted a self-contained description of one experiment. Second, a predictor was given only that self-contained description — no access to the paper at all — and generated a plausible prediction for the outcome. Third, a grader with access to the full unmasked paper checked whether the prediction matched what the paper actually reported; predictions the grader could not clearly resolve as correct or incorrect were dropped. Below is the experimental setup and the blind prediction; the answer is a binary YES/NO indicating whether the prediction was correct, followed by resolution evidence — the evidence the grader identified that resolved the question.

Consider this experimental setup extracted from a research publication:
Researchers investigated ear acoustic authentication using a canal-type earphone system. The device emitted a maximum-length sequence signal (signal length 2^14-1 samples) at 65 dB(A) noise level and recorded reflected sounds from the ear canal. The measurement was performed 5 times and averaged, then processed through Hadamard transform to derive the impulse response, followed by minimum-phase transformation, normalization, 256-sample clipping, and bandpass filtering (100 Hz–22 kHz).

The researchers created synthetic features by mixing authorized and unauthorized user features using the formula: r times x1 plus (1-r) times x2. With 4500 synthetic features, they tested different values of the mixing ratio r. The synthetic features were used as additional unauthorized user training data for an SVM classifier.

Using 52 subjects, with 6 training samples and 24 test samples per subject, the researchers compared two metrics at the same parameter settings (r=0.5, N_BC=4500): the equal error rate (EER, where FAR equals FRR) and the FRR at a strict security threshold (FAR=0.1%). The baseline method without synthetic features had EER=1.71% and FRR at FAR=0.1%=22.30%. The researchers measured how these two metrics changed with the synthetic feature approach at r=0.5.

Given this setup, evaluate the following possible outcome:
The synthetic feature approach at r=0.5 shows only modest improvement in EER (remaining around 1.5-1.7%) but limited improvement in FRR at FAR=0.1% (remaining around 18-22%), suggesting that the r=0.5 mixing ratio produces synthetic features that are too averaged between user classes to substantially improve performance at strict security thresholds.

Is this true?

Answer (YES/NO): NO